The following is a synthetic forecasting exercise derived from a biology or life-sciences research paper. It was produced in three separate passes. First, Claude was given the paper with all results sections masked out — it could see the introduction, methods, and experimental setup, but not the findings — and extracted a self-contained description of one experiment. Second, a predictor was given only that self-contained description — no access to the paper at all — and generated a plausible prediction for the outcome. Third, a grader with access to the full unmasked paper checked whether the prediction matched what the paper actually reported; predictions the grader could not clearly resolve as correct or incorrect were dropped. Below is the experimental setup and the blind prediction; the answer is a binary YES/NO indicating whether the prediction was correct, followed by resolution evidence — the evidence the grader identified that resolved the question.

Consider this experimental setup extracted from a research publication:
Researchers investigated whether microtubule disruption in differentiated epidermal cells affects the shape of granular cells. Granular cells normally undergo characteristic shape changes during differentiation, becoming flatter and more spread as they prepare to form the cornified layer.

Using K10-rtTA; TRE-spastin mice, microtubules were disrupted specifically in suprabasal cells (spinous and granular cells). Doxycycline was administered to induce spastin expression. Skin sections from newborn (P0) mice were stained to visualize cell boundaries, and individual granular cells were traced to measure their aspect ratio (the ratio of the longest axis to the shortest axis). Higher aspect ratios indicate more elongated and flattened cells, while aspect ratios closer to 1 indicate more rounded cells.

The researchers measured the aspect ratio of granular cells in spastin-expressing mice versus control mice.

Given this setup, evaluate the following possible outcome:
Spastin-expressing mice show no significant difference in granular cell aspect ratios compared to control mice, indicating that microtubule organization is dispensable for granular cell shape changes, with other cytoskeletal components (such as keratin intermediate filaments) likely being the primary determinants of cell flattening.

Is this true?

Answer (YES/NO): NO